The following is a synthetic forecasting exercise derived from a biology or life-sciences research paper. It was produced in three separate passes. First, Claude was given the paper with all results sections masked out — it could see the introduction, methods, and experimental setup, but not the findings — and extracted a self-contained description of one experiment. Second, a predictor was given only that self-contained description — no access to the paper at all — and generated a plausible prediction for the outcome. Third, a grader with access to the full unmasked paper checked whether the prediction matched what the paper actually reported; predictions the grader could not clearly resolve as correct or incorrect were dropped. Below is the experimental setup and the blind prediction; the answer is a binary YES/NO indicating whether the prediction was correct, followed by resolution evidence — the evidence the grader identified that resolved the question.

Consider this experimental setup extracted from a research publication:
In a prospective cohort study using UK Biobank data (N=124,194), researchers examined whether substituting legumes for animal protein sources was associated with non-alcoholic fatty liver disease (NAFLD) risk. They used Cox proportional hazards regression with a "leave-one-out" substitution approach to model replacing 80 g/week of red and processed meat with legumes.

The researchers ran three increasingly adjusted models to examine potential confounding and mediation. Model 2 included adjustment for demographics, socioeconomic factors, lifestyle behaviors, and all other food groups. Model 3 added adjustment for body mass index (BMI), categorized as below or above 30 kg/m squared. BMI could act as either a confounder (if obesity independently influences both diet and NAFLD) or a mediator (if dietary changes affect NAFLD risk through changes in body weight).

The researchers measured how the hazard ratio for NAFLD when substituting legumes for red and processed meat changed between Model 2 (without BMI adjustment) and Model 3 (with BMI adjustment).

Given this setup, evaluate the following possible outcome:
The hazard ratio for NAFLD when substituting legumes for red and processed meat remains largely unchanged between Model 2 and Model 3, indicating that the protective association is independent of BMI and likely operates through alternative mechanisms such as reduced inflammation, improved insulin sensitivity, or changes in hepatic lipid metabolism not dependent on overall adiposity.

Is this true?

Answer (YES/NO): YES